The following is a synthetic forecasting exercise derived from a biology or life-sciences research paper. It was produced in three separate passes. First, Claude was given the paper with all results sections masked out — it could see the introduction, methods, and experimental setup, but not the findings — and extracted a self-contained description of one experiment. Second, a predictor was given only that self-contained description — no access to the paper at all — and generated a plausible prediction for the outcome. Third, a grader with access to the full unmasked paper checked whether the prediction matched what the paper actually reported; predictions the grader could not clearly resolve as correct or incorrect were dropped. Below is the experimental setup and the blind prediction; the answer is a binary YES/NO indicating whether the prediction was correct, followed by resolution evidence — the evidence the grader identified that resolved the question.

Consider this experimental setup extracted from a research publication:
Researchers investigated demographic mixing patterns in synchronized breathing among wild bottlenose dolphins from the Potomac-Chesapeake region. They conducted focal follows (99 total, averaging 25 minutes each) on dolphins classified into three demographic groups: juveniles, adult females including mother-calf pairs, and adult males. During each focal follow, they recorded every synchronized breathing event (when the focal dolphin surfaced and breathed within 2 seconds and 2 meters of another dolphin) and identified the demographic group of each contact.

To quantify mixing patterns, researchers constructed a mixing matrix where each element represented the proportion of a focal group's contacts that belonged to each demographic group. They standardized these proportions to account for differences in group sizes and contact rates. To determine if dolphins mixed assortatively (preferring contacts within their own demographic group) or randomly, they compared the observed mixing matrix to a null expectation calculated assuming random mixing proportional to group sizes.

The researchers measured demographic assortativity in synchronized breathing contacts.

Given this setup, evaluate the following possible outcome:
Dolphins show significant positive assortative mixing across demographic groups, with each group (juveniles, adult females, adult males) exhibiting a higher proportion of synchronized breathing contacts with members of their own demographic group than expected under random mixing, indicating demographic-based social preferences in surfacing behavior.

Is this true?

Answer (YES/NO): YES